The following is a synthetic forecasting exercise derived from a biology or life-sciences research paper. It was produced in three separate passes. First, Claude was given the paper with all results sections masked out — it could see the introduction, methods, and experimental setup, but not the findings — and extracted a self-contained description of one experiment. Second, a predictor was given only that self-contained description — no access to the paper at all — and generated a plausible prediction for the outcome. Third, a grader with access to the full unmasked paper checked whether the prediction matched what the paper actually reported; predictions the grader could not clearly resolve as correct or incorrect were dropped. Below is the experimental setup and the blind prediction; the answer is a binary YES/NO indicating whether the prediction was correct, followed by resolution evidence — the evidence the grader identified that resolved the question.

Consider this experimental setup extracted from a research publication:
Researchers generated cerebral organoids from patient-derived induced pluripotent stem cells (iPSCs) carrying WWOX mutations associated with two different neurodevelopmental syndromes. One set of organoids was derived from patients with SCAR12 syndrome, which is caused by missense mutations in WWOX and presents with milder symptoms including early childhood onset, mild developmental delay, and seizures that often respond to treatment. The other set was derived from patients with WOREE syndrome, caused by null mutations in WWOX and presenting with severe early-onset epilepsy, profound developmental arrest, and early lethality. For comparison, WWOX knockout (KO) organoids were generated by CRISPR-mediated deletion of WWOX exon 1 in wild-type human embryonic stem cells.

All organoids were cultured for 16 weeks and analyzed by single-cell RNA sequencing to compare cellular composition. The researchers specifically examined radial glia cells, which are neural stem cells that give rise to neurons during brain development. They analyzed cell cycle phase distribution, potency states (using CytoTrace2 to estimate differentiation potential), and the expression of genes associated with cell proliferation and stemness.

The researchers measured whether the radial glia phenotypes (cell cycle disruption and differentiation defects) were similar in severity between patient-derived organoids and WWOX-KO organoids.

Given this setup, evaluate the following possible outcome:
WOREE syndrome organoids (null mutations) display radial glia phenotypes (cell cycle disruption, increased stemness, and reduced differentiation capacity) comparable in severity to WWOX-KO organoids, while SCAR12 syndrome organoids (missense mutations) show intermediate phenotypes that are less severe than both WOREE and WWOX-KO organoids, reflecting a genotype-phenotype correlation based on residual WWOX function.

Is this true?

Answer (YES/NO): NO